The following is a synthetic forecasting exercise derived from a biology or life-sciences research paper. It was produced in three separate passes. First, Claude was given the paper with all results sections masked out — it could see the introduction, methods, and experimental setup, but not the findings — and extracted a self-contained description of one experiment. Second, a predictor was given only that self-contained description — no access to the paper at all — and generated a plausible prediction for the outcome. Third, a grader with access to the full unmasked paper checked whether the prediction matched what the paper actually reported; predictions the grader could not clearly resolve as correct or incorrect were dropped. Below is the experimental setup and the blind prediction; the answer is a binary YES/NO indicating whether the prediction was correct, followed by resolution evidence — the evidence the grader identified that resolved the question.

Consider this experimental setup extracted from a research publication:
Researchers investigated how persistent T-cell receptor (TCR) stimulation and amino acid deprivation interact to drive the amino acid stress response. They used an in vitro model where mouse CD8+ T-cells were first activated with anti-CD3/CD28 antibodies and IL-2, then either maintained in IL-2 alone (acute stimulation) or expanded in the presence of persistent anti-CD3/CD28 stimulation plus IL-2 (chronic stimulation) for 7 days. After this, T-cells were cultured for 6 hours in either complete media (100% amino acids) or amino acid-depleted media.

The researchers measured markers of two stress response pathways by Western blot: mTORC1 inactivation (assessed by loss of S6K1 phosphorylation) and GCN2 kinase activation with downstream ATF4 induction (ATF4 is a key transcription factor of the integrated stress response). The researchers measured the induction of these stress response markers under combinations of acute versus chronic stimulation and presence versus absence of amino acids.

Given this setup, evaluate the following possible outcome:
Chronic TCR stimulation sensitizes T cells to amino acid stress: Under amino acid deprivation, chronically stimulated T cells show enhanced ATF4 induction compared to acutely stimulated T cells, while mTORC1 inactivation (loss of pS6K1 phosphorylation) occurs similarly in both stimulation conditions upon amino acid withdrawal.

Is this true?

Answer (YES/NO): YES